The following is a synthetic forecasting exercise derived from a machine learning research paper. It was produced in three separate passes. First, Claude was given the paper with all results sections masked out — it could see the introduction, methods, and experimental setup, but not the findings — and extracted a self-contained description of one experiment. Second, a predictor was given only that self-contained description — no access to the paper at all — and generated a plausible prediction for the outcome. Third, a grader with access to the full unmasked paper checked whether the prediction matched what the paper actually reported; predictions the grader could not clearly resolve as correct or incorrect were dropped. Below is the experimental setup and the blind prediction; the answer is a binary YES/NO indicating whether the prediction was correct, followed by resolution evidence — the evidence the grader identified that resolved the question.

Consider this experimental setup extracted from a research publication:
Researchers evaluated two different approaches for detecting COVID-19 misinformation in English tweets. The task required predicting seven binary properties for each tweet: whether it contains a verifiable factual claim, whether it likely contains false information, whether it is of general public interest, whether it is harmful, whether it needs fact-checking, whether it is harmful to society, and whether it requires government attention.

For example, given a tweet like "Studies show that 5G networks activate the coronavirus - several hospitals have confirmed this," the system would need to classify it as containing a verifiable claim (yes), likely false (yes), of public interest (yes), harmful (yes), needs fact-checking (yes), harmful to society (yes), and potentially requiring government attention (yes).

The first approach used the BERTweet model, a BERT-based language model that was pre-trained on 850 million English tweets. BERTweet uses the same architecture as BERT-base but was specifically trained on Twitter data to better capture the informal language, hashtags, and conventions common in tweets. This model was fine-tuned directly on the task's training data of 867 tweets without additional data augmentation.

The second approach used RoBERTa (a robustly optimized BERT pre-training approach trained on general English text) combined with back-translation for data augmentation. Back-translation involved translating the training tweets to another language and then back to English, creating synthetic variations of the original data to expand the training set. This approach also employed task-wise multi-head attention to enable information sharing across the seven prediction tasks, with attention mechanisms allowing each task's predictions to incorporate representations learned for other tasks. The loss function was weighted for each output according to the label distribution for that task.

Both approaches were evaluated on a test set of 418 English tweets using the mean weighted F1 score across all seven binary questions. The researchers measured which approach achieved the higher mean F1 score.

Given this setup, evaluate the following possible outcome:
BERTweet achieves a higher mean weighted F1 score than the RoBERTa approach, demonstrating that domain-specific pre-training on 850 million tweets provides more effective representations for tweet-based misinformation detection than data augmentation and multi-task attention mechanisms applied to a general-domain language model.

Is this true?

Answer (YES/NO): NO